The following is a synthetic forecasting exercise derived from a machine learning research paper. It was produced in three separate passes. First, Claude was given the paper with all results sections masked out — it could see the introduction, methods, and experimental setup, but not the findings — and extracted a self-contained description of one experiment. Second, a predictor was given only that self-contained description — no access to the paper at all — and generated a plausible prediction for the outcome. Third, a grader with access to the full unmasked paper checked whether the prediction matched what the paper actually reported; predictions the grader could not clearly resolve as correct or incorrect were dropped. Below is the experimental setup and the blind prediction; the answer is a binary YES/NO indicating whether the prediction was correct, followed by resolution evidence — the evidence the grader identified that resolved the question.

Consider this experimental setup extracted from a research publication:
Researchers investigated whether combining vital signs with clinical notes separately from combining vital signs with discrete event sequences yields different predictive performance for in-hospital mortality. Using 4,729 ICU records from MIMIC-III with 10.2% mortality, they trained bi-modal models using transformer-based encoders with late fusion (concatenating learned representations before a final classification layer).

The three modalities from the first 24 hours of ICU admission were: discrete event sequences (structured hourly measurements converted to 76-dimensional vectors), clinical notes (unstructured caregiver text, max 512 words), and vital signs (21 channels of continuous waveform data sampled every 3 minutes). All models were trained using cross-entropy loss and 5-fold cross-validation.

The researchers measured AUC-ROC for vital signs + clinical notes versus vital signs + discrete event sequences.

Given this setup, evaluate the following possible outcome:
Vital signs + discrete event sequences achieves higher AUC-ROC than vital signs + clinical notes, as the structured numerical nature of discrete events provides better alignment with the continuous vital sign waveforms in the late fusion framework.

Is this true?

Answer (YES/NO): YES